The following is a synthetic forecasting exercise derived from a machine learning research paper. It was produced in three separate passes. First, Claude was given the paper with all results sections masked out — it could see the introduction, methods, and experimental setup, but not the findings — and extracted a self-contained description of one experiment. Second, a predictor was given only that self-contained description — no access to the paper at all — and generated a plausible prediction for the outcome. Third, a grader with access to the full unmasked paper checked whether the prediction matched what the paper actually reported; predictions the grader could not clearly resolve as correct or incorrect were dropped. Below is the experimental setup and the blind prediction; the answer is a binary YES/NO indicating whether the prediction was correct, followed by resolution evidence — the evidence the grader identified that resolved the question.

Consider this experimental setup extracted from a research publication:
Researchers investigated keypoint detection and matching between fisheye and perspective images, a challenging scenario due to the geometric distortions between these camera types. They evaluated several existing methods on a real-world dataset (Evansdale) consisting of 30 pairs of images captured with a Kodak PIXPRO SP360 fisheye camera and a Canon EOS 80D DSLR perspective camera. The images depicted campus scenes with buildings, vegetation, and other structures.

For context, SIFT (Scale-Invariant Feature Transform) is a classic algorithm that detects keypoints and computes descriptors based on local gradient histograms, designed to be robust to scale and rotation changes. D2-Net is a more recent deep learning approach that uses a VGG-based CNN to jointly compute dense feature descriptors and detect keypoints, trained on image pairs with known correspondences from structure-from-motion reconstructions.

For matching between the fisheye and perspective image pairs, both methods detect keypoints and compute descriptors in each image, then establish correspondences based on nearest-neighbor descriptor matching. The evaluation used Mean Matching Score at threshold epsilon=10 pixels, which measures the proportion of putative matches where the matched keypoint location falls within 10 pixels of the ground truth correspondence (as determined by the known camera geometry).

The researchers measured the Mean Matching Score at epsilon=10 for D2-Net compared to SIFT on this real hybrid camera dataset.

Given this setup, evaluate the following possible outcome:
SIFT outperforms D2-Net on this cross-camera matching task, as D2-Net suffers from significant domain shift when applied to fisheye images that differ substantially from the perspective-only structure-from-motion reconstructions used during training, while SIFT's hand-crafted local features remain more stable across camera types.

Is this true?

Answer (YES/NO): YES